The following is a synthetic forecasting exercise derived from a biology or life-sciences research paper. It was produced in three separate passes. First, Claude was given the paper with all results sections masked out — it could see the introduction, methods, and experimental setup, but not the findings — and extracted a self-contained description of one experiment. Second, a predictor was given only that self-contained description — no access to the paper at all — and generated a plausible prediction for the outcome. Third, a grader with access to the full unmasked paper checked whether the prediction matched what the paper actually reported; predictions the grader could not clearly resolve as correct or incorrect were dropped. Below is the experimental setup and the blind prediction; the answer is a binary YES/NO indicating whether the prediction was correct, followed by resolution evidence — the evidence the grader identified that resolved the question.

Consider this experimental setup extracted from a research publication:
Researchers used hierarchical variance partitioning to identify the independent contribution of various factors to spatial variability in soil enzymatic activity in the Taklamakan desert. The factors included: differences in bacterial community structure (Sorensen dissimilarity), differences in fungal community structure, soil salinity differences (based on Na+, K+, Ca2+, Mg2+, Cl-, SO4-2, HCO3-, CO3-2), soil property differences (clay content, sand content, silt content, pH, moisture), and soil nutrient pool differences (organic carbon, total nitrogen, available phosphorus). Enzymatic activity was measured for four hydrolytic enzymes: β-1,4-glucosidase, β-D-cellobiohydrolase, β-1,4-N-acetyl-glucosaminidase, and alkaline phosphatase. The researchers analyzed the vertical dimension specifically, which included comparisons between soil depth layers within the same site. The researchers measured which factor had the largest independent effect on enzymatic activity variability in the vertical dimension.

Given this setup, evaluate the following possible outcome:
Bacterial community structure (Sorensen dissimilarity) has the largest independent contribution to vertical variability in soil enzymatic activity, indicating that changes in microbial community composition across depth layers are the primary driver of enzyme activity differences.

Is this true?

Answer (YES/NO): NO